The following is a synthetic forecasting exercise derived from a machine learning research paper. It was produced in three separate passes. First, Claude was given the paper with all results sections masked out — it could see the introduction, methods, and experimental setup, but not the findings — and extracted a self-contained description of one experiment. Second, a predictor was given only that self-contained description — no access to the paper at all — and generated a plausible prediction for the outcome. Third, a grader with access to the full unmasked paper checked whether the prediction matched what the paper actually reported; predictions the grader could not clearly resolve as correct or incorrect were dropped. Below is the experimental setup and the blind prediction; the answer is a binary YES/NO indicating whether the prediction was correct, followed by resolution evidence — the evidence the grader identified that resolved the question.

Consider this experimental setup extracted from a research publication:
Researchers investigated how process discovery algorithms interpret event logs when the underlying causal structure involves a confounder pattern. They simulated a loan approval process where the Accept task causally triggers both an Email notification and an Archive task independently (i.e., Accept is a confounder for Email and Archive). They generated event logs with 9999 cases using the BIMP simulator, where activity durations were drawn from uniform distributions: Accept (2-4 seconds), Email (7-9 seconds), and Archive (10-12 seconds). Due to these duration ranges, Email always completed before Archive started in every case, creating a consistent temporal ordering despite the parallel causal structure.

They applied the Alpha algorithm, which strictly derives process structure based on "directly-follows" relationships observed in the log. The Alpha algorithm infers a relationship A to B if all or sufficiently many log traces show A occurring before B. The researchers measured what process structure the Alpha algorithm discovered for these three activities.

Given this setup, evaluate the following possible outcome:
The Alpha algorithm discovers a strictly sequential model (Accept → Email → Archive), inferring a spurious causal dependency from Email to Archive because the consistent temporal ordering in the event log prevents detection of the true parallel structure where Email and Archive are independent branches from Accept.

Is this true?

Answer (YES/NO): YES